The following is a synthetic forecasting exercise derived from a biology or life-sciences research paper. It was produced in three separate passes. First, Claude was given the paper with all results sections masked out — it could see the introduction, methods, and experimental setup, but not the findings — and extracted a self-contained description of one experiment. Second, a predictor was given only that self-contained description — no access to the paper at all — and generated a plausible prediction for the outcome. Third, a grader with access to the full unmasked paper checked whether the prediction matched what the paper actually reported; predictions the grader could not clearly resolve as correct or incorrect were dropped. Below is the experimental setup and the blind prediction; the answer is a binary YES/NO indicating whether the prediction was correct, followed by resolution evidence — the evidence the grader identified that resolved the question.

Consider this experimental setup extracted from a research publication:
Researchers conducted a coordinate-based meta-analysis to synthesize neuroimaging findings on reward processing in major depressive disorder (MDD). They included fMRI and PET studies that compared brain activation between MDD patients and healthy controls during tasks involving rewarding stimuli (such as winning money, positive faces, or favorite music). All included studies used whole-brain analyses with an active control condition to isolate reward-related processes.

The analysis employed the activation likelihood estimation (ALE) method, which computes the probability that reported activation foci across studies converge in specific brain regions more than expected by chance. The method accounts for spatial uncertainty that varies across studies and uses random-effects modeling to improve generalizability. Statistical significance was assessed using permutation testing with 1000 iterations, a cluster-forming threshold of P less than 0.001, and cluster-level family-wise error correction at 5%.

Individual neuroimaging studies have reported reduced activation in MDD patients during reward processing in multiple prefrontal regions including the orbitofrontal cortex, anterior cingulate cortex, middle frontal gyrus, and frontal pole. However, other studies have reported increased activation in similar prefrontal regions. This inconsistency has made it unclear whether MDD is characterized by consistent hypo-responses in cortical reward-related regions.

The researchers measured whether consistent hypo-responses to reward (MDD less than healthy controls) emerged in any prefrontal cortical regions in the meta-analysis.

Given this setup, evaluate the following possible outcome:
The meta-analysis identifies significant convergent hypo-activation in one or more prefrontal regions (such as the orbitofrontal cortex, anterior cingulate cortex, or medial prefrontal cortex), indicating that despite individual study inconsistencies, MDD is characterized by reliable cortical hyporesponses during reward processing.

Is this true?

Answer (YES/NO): NO